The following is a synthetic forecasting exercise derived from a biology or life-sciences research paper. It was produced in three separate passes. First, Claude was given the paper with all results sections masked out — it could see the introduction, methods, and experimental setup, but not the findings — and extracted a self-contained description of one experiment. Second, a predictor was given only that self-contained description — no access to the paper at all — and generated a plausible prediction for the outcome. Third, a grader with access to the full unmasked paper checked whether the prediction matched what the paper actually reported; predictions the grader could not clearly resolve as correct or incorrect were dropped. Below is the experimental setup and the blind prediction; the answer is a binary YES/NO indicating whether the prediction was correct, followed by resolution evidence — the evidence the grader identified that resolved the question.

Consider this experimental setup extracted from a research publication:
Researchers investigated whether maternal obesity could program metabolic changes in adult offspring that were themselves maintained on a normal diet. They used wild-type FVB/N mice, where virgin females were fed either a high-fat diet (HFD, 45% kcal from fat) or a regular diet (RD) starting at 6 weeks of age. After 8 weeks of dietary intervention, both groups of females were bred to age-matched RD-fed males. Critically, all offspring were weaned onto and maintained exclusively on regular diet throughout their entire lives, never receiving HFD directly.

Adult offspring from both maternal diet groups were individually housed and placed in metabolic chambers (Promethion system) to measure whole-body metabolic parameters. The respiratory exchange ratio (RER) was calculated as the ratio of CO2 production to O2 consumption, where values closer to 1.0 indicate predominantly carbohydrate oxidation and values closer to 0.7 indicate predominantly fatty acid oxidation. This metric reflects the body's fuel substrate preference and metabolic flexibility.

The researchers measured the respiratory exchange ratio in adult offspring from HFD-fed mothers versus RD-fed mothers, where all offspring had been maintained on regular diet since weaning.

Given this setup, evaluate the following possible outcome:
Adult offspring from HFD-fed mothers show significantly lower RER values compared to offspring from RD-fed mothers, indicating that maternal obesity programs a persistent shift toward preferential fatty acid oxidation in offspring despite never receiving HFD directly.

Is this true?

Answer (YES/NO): YES